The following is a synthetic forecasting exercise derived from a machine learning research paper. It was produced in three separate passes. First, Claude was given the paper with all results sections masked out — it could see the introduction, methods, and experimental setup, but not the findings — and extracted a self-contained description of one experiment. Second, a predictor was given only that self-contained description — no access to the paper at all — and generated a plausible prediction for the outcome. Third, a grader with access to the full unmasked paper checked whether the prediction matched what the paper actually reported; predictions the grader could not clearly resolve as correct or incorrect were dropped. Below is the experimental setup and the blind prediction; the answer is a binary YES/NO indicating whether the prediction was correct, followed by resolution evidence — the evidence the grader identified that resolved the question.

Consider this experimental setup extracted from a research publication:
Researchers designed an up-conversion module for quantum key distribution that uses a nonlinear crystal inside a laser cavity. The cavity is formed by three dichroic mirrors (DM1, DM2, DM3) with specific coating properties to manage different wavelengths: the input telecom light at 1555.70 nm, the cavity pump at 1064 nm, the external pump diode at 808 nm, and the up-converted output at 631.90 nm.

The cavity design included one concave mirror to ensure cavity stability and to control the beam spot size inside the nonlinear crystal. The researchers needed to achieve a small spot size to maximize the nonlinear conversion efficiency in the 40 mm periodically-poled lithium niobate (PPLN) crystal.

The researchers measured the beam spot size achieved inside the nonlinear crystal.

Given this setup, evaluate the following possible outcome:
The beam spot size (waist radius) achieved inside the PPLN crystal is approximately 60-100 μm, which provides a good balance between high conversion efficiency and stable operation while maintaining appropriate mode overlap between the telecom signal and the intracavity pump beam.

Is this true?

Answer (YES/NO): NO